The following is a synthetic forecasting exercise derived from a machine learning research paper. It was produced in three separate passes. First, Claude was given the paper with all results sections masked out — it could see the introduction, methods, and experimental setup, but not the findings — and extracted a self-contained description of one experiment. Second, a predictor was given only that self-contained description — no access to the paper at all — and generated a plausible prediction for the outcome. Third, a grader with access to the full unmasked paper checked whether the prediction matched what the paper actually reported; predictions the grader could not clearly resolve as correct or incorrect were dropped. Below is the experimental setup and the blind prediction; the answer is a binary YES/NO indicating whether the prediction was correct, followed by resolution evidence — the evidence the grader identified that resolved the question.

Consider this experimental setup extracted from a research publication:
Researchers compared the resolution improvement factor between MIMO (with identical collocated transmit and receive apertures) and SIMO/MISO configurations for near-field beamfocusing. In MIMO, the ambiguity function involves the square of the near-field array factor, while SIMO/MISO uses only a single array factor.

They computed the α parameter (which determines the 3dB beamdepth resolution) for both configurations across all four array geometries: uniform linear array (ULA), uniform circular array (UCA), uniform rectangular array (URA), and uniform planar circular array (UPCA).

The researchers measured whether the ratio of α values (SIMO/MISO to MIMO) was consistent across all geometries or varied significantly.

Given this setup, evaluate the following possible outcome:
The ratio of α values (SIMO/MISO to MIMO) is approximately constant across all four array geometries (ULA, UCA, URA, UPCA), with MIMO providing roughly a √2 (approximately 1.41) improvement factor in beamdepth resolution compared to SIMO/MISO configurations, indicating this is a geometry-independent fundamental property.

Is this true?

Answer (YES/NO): YES